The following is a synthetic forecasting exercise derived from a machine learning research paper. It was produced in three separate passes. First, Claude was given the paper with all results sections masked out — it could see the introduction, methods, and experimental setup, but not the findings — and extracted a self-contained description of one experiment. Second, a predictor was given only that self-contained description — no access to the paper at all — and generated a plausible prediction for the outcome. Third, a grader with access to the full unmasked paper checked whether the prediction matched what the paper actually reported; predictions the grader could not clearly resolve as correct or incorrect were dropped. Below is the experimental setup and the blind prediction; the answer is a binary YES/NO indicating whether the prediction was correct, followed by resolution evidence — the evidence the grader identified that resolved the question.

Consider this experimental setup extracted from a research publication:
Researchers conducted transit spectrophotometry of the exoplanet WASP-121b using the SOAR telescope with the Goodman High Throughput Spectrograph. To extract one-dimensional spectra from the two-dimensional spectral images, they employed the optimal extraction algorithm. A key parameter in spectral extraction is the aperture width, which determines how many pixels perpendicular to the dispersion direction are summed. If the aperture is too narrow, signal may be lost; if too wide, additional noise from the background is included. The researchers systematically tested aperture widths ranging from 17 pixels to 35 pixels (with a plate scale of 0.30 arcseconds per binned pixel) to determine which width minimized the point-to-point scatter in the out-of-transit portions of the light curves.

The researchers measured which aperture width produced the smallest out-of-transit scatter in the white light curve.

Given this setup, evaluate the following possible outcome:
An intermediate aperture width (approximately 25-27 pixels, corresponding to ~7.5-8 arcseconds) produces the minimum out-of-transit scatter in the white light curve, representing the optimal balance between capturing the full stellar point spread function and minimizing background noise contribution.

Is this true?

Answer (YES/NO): NO